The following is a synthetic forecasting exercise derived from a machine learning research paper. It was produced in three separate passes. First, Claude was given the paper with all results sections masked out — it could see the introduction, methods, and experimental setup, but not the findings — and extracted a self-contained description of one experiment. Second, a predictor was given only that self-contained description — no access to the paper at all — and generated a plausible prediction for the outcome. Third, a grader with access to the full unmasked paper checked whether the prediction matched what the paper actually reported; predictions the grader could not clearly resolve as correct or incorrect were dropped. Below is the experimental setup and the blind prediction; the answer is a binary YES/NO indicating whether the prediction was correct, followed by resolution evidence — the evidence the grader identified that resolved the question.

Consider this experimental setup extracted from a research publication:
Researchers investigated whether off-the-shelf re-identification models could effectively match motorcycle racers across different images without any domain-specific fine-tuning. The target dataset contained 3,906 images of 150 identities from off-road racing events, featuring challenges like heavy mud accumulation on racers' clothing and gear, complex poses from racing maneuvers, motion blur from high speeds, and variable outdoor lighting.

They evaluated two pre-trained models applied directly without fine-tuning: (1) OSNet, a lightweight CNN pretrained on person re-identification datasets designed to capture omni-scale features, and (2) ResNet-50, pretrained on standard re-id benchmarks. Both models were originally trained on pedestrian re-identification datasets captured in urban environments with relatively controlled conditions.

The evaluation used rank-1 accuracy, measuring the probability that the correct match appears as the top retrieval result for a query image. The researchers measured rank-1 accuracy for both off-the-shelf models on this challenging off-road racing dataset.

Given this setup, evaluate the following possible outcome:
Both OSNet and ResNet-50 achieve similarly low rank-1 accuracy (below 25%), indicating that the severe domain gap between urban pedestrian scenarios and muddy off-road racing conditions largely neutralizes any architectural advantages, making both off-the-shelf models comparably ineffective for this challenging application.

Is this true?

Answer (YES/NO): NO